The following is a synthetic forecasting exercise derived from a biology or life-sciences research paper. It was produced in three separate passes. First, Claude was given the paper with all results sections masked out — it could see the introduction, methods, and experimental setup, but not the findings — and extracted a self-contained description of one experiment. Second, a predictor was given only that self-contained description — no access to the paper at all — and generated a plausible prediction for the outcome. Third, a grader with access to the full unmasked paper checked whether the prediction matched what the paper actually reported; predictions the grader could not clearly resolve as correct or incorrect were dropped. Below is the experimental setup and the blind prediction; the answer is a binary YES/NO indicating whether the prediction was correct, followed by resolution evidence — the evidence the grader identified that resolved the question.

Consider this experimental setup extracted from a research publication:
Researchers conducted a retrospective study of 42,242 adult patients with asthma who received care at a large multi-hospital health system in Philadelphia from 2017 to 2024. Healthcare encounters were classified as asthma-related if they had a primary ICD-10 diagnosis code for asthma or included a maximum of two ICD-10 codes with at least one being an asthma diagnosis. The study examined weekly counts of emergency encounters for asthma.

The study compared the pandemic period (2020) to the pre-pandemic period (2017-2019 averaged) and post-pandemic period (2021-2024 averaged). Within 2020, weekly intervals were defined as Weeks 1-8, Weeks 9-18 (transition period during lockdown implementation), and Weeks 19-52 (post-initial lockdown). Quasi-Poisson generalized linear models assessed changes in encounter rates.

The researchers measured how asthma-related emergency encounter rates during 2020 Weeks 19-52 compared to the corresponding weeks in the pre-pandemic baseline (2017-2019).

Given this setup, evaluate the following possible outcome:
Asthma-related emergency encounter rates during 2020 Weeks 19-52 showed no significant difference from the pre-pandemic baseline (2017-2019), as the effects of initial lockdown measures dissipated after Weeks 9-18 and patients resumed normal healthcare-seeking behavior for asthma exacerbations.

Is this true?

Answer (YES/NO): NO